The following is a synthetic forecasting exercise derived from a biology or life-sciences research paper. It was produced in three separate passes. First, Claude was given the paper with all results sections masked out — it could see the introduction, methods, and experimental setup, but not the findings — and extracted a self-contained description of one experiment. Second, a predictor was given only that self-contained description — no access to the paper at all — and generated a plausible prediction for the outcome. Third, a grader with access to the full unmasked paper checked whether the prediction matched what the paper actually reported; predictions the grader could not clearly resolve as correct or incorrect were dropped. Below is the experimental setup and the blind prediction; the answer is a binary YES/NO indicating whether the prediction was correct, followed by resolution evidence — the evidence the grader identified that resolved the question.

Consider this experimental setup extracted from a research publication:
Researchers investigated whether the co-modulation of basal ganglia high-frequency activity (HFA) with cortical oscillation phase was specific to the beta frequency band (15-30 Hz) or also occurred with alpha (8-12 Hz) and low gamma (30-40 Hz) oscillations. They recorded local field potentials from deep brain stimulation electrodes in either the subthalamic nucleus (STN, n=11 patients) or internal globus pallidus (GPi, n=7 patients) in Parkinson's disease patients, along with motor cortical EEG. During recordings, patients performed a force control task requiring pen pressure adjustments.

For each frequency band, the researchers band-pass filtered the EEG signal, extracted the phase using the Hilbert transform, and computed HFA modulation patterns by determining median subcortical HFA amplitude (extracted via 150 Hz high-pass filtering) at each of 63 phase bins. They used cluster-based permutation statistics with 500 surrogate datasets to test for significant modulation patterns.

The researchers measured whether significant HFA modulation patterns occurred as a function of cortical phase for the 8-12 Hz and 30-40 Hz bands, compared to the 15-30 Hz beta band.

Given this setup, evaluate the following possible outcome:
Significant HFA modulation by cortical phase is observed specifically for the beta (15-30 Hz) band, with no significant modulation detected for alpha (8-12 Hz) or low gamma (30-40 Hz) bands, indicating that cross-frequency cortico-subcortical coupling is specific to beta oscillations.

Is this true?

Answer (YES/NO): YES